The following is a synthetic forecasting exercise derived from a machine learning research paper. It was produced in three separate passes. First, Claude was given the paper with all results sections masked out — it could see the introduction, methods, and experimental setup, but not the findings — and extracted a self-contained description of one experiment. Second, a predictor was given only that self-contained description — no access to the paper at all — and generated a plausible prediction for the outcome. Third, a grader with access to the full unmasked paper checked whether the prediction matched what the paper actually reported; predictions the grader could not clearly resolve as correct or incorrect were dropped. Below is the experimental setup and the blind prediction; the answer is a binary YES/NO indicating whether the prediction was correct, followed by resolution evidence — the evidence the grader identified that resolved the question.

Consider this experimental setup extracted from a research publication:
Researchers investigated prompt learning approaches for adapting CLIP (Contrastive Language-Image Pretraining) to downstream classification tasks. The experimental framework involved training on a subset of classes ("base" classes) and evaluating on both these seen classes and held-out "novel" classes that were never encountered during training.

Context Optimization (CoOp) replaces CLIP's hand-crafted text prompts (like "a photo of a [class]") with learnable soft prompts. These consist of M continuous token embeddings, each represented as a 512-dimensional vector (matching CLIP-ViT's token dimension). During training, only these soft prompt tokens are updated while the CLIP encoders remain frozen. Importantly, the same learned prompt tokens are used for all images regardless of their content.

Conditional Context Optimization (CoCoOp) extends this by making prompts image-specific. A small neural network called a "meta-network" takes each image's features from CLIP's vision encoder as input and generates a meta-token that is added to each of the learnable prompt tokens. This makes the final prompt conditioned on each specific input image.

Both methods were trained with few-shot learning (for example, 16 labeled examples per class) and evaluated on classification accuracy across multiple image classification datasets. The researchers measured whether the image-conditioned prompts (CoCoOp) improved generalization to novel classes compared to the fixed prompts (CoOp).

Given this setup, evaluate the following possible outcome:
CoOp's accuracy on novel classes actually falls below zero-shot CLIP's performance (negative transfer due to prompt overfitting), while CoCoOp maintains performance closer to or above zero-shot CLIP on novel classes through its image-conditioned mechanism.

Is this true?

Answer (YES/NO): YES